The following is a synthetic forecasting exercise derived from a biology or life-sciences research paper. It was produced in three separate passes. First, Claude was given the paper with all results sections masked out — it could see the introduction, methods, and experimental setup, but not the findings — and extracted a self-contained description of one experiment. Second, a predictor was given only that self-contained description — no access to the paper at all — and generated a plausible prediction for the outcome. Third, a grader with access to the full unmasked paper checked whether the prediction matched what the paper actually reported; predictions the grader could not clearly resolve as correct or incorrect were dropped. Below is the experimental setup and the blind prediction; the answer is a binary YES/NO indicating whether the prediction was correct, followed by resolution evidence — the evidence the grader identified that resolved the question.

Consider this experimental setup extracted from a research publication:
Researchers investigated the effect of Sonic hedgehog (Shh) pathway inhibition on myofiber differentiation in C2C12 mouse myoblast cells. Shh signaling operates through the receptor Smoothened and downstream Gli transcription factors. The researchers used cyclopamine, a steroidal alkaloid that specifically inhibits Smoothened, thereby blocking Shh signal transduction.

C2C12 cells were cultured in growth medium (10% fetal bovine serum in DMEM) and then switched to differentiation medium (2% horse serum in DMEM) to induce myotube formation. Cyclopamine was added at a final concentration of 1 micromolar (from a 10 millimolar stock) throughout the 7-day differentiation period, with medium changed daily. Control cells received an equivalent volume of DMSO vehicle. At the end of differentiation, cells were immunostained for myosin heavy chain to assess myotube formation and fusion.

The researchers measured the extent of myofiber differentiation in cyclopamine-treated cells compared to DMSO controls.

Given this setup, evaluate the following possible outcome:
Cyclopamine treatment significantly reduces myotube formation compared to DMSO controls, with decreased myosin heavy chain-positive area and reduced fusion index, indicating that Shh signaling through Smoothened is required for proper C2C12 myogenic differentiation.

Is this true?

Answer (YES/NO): NO